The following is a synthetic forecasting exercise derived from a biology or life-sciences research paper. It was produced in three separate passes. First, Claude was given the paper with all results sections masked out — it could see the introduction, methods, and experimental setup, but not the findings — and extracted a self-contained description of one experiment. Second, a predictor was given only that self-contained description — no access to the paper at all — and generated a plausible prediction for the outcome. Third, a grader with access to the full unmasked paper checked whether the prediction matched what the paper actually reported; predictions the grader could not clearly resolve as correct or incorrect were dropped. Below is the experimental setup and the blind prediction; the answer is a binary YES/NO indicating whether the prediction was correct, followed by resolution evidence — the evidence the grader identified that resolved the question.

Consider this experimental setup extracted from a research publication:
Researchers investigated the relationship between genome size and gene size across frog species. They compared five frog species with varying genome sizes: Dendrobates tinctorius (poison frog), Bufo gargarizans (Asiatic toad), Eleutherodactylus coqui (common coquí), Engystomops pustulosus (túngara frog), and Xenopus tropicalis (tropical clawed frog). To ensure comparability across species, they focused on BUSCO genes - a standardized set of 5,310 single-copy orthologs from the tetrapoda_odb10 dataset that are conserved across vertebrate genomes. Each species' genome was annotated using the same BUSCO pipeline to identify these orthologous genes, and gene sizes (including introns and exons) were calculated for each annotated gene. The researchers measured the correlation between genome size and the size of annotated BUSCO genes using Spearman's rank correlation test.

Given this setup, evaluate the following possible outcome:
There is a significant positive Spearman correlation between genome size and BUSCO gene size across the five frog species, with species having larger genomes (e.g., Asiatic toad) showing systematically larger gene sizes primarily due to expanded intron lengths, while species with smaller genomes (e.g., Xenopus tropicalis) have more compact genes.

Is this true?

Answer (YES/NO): NO